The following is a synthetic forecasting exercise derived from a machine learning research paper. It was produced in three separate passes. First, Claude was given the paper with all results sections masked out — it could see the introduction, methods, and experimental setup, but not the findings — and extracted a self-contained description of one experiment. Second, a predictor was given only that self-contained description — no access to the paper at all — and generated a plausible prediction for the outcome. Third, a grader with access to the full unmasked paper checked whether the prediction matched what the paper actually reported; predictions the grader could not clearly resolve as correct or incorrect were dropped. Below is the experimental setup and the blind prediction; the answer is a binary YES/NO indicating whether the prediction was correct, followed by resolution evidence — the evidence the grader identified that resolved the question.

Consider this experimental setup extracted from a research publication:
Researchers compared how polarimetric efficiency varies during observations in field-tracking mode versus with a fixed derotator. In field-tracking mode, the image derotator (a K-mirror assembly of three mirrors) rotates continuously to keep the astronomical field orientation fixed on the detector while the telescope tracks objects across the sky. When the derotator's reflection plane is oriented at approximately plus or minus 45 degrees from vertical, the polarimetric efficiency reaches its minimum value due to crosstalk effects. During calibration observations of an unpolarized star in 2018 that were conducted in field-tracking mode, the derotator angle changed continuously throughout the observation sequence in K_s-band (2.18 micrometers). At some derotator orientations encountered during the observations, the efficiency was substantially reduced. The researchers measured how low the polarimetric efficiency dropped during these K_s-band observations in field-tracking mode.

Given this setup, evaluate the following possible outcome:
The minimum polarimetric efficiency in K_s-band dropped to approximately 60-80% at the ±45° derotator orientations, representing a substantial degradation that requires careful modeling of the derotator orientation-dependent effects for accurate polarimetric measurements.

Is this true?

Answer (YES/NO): NO